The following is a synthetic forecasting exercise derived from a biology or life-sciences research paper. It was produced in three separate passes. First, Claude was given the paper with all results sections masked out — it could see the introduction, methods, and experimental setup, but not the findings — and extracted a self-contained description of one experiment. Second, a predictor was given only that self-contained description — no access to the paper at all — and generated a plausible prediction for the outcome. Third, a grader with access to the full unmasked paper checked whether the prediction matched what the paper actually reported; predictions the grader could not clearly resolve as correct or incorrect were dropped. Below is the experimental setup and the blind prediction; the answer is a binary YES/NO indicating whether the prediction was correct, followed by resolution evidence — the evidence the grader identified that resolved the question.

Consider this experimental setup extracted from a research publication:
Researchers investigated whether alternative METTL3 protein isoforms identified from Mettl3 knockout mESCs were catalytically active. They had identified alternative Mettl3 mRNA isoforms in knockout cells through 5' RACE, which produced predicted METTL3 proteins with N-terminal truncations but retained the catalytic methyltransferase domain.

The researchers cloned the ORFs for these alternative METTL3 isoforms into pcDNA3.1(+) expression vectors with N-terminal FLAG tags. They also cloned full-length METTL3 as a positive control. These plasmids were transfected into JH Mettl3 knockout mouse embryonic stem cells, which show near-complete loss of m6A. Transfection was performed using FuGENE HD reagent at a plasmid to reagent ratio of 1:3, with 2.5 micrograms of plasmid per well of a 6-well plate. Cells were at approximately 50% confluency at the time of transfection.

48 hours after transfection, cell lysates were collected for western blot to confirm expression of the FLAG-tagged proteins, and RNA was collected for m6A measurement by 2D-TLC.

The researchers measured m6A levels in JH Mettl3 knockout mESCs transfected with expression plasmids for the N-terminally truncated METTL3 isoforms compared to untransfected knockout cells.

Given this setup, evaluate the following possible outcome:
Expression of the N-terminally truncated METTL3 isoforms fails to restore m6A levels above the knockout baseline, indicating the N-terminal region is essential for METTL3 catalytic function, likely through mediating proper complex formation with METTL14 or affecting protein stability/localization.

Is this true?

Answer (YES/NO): NO